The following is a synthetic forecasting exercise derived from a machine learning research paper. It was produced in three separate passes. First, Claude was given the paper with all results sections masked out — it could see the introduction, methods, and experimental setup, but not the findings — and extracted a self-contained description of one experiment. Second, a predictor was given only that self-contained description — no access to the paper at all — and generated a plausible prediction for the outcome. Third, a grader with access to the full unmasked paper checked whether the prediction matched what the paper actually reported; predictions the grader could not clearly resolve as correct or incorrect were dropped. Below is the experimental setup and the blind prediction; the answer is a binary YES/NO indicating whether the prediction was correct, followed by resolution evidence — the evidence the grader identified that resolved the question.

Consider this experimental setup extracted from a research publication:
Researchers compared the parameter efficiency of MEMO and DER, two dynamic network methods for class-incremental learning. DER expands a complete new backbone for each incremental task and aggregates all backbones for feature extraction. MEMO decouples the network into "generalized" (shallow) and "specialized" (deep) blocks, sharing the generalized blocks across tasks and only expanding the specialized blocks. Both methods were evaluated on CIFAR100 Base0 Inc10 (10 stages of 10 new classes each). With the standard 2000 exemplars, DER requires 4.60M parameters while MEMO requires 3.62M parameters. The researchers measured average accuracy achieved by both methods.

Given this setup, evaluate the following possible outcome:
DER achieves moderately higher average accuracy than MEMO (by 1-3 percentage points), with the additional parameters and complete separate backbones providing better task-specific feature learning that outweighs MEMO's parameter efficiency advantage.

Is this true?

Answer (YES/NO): NO